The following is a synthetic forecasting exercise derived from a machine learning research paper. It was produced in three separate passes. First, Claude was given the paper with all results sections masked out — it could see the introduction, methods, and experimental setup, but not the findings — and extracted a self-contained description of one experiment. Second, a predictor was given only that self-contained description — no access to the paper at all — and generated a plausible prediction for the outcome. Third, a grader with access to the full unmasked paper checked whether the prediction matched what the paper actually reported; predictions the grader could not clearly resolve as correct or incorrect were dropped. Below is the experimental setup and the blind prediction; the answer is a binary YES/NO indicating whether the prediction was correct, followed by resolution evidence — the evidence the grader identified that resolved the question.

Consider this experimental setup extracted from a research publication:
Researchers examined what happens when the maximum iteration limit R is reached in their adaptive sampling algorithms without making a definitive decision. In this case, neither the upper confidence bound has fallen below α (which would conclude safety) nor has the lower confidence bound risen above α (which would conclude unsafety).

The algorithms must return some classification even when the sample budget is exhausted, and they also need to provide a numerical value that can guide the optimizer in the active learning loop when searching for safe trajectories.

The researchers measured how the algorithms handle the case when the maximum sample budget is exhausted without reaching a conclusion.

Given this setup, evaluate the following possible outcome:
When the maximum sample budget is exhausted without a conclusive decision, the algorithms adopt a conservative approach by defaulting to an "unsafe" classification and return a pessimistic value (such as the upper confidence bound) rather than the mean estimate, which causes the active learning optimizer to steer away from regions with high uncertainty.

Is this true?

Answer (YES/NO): NO